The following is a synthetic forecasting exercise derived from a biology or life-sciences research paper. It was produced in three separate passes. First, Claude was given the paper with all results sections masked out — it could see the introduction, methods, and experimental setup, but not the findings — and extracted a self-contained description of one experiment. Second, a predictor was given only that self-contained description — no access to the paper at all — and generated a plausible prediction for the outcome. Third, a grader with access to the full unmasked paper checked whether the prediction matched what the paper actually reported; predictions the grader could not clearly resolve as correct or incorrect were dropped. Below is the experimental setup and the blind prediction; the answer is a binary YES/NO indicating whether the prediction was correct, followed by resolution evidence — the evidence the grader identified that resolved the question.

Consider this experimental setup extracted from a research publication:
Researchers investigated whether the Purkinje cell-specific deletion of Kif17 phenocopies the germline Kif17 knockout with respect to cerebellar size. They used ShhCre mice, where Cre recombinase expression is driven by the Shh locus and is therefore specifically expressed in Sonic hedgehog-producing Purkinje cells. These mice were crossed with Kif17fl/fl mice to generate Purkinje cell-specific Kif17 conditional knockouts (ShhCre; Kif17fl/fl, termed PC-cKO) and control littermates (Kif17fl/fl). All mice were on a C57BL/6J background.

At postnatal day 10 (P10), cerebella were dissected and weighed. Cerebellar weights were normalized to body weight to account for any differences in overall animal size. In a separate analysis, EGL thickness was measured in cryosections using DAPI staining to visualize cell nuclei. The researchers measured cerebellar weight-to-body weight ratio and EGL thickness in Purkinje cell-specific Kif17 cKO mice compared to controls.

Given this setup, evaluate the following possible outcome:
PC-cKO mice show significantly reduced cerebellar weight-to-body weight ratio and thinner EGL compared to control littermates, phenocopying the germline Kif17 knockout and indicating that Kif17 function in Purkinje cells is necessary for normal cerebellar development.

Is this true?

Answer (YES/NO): YES